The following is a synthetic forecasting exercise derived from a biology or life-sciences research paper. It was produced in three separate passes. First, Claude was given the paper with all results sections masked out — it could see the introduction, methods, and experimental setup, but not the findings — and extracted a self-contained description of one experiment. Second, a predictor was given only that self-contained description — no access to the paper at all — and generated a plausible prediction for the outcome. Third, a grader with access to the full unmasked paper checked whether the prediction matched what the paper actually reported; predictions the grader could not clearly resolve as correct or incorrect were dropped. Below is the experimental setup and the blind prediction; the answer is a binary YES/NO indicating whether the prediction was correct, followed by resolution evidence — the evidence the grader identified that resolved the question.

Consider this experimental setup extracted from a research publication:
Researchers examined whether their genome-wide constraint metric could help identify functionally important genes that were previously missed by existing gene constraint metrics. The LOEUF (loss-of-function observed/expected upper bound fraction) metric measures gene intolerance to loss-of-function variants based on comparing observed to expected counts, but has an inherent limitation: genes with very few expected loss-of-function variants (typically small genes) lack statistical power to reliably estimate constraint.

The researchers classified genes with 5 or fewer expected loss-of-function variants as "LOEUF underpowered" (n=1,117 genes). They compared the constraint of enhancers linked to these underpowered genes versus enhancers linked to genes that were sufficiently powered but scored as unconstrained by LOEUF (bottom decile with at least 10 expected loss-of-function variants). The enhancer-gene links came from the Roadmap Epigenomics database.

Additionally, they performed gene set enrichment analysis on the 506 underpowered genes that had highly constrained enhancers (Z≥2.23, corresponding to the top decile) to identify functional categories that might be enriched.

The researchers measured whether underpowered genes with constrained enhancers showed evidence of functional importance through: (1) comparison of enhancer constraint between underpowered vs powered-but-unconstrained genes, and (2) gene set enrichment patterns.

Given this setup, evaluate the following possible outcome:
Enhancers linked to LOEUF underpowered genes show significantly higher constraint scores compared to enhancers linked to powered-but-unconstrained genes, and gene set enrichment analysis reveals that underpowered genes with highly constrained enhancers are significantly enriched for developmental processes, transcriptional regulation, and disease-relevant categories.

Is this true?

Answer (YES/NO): NO